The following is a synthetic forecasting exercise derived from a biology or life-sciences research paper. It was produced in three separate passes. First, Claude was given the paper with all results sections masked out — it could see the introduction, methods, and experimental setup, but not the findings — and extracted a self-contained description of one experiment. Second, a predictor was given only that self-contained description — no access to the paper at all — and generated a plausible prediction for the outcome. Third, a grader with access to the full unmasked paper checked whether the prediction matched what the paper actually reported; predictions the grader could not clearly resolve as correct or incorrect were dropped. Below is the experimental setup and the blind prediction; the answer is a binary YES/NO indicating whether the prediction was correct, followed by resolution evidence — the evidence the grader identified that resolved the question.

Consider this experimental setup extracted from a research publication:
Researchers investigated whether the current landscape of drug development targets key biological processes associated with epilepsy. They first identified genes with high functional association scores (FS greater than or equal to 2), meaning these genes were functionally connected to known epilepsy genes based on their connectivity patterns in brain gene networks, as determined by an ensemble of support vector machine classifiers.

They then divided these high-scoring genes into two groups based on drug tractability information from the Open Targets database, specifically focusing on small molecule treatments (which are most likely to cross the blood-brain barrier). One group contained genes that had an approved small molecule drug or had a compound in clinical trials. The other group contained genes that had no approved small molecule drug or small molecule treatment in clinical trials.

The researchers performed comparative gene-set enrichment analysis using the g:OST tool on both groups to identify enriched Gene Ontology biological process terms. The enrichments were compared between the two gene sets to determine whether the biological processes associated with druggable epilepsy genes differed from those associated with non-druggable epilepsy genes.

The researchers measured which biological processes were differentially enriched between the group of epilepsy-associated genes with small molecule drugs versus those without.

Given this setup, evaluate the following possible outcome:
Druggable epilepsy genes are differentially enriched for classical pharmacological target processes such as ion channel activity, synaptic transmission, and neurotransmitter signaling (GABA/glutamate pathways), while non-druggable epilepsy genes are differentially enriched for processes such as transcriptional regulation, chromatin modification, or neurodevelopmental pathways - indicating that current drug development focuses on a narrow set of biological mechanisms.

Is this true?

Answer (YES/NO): YES